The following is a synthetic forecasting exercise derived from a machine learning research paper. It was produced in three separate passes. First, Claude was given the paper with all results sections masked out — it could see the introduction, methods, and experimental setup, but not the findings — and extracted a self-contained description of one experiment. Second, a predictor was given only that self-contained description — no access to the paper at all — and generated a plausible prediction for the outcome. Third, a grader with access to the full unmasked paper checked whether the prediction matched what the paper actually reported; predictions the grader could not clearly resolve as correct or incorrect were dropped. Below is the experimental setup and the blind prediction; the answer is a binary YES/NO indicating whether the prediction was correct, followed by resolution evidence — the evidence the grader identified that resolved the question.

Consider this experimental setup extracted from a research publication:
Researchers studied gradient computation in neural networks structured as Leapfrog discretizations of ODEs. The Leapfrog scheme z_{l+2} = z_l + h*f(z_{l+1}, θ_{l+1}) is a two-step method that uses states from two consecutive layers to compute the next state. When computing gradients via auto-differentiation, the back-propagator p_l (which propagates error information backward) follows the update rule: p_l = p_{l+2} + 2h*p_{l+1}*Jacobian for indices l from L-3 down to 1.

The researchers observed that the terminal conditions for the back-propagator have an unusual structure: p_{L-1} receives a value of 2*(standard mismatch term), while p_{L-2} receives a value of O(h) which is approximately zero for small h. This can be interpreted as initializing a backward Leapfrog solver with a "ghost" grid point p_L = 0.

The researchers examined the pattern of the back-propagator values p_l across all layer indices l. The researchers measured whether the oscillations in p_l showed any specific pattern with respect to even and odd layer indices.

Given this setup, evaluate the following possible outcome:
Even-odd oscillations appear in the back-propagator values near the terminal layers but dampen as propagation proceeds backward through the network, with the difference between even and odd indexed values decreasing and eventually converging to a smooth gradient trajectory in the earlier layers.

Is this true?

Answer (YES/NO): NO